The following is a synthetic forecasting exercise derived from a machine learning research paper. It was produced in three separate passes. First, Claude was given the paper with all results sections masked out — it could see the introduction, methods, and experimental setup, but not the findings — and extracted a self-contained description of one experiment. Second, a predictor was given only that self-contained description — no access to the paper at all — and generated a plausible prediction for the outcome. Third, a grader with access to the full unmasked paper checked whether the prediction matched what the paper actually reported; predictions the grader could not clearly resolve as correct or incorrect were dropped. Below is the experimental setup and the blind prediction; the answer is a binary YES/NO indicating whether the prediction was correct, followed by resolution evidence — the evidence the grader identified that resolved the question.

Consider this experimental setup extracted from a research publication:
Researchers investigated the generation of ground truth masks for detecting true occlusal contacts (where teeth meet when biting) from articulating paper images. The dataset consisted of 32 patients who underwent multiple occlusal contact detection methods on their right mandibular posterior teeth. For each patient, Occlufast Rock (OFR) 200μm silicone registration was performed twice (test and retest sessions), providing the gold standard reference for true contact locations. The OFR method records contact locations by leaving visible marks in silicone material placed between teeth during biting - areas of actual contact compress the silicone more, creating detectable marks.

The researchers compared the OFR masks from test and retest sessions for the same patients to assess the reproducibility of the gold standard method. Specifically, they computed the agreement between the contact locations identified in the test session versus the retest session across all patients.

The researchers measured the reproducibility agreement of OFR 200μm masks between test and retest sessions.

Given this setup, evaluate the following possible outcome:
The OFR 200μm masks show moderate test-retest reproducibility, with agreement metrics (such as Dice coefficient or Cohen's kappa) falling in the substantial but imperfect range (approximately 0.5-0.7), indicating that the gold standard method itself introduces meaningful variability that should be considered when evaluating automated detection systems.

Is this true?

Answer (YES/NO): NO